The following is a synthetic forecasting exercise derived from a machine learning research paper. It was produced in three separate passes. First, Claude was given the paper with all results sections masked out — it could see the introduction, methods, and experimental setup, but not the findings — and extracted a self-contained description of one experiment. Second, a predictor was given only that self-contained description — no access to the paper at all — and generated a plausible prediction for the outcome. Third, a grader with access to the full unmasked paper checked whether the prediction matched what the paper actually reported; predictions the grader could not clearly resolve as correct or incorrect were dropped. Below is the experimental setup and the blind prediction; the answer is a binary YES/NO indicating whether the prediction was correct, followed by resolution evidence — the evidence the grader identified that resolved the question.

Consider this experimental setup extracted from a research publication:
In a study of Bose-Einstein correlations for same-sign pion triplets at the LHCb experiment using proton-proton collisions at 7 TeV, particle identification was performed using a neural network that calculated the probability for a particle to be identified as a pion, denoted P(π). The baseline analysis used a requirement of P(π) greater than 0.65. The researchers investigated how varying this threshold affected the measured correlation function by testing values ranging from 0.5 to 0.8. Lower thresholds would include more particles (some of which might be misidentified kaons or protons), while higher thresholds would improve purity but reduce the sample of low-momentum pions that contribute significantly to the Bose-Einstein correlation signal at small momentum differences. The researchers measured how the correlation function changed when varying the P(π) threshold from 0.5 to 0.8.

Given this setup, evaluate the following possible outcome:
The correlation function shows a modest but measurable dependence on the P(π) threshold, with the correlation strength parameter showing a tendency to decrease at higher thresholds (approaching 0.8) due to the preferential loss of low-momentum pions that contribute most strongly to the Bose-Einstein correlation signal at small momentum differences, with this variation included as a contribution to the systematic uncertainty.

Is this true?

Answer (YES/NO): NO